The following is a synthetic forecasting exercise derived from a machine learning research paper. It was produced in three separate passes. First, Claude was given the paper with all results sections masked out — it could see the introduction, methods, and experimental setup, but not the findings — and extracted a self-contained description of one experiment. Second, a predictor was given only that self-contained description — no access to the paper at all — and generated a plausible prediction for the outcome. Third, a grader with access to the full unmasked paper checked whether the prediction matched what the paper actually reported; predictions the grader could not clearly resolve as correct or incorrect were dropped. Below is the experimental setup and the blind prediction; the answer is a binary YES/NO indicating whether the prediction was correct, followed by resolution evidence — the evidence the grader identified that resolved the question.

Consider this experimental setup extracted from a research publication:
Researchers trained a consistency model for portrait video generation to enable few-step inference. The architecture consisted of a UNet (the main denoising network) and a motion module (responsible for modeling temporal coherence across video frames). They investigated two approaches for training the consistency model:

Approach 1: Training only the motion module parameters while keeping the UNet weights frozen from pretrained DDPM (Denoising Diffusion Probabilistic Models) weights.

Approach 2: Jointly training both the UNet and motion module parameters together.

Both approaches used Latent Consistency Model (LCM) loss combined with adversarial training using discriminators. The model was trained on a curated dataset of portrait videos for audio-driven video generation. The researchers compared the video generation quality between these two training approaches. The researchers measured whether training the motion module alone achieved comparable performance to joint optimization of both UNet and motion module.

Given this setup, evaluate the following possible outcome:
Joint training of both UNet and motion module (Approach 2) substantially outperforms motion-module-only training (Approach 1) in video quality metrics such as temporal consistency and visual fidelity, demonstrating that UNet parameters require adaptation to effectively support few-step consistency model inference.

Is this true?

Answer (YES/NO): NO